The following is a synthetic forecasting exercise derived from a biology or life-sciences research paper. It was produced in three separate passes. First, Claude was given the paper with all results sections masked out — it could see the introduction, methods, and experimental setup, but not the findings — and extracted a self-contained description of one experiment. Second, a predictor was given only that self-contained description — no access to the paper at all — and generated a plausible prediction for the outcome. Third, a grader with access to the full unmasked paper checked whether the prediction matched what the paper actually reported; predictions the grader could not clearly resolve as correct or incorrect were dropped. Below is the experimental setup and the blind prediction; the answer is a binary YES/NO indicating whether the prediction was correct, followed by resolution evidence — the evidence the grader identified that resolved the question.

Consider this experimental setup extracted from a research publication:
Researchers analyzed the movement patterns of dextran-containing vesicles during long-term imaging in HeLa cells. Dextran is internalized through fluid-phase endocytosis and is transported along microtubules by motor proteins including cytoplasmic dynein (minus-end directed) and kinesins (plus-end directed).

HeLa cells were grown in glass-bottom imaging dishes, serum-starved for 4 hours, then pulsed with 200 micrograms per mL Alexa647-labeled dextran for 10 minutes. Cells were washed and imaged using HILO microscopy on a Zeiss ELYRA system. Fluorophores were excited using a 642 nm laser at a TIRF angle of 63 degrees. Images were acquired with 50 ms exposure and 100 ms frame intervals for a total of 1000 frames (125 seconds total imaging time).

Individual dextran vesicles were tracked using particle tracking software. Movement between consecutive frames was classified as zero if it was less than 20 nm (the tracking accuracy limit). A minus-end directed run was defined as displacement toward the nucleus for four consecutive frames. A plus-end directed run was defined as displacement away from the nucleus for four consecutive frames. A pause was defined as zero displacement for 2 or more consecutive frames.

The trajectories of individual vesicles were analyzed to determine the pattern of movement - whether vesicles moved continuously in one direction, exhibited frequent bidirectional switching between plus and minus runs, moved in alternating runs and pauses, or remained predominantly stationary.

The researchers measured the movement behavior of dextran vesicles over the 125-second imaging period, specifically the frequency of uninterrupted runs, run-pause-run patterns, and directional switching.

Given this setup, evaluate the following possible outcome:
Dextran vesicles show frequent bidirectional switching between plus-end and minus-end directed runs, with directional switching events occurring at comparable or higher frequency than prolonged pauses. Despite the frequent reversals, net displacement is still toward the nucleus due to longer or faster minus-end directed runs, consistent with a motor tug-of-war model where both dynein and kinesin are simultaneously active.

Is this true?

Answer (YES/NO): NO